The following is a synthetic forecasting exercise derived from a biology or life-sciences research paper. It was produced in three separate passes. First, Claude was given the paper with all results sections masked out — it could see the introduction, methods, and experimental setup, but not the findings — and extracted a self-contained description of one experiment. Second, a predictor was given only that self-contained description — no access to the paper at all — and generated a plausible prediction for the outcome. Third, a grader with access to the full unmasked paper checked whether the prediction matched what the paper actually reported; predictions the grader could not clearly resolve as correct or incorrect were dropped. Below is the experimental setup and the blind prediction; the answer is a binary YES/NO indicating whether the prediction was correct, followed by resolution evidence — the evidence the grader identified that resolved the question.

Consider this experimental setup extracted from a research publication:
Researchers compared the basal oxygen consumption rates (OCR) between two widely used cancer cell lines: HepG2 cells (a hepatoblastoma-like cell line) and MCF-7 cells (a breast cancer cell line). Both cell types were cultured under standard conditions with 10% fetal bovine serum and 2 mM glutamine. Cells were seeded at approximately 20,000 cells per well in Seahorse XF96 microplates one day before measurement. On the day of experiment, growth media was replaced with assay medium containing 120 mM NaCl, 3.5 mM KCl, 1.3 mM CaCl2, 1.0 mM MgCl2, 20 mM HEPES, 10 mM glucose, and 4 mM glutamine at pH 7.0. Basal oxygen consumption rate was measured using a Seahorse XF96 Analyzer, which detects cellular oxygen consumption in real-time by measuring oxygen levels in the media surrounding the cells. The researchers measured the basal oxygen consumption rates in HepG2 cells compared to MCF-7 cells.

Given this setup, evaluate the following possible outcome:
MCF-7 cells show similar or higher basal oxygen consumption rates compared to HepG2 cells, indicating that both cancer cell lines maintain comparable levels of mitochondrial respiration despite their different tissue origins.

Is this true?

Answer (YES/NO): NO